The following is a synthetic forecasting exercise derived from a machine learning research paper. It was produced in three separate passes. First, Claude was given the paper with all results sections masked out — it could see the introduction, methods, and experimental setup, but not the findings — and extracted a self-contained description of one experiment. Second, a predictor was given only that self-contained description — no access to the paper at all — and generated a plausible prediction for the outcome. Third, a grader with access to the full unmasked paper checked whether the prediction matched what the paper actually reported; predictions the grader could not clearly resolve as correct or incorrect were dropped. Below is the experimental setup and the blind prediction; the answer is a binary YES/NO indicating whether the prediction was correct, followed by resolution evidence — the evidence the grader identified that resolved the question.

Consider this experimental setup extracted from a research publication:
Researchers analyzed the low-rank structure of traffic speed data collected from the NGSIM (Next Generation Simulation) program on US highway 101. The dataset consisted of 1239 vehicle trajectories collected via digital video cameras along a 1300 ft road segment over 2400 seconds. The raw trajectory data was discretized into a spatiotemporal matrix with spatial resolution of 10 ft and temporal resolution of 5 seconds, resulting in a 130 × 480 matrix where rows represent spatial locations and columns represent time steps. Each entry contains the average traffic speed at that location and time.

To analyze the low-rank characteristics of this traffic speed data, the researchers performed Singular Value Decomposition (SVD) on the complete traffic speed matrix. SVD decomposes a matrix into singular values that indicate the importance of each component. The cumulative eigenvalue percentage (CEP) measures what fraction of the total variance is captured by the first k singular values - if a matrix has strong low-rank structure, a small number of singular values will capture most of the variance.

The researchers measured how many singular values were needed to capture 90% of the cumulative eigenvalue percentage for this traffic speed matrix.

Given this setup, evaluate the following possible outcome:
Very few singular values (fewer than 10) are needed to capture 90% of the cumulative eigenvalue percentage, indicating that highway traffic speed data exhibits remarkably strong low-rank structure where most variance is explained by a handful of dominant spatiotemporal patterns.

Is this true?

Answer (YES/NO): NO